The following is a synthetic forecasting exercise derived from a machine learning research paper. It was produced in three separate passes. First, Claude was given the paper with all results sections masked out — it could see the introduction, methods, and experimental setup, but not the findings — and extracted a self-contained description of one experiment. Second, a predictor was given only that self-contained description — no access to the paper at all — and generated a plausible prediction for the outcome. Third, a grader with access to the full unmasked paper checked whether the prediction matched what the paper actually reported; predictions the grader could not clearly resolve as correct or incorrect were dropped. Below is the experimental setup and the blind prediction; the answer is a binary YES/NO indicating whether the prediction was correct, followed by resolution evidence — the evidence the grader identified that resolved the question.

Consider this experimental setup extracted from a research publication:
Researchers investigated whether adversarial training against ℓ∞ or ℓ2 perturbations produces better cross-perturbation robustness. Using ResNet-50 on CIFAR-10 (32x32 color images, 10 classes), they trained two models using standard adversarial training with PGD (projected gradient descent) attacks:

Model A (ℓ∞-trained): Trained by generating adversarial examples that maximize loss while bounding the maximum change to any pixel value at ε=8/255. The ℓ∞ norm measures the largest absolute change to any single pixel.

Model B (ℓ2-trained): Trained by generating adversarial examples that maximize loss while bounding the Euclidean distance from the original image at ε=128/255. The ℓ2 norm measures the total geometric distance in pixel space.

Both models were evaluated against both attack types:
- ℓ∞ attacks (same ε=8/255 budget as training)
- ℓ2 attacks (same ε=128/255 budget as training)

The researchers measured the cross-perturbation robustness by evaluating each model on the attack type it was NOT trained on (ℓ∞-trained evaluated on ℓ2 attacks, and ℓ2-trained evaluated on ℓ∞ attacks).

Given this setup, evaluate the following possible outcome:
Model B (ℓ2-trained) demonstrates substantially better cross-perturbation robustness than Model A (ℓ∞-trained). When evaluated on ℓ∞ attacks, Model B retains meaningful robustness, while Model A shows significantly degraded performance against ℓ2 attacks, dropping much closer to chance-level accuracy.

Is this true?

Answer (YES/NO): NO